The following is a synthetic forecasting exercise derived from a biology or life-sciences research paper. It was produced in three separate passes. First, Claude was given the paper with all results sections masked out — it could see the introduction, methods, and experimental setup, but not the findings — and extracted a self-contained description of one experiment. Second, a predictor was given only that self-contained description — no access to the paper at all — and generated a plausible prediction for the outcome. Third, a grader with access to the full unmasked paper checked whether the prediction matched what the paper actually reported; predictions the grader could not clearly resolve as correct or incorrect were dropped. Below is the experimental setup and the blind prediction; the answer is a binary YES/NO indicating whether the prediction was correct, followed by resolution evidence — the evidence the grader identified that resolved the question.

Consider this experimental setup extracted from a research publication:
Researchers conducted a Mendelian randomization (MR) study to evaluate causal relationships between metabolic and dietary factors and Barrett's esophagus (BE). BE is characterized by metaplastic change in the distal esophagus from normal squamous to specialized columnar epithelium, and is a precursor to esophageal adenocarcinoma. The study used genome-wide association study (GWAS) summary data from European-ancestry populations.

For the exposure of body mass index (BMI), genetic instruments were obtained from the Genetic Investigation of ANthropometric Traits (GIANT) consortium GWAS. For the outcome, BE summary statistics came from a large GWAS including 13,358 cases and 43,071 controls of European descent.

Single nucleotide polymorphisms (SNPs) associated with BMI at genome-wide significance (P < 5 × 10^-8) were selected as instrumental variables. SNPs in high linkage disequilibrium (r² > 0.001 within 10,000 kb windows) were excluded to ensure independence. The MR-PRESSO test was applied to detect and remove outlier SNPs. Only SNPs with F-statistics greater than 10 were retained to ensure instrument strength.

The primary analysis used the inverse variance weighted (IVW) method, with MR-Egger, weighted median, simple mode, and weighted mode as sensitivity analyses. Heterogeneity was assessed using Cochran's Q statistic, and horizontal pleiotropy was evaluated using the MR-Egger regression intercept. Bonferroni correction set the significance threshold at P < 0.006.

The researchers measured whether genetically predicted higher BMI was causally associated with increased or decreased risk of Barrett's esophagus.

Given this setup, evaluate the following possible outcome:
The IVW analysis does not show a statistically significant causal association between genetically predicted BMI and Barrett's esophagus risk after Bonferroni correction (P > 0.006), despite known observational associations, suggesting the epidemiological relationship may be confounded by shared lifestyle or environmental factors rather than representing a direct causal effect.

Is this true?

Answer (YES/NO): NO